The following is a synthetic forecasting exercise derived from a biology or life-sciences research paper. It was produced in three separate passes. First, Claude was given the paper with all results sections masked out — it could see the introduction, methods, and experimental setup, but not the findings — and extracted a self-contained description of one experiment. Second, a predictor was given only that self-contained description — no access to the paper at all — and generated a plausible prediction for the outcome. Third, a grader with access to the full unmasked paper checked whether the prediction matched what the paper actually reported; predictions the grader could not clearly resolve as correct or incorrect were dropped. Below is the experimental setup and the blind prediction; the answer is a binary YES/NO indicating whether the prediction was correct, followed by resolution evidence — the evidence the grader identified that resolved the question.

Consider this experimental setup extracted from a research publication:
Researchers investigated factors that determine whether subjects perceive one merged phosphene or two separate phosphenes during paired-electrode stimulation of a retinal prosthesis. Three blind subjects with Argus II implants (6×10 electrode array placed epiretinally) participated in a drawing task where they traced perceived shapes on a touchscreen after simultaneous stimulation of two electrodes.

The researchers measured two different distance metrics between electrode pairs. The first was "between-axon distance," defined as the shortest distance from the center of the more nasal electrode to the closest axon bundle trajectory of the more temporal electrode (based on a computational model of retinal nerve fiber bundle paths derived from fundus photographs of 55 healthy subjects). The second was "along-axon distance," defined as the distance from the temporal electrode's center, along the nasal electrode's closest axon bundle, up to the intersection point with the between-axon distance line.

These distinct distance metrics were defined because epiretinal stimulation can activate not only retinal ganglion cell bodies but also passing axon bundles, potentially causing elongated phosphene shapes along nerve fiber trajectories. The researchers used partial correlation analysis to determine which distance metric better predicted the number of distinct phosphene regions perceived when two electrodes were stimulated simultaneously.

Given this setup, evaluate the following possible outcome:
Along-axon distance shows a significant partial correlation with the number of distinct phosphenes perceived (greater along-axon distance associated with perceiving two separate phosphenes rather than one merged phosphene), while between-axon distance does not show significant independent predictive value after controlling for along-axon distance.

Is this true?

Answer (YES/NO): NO